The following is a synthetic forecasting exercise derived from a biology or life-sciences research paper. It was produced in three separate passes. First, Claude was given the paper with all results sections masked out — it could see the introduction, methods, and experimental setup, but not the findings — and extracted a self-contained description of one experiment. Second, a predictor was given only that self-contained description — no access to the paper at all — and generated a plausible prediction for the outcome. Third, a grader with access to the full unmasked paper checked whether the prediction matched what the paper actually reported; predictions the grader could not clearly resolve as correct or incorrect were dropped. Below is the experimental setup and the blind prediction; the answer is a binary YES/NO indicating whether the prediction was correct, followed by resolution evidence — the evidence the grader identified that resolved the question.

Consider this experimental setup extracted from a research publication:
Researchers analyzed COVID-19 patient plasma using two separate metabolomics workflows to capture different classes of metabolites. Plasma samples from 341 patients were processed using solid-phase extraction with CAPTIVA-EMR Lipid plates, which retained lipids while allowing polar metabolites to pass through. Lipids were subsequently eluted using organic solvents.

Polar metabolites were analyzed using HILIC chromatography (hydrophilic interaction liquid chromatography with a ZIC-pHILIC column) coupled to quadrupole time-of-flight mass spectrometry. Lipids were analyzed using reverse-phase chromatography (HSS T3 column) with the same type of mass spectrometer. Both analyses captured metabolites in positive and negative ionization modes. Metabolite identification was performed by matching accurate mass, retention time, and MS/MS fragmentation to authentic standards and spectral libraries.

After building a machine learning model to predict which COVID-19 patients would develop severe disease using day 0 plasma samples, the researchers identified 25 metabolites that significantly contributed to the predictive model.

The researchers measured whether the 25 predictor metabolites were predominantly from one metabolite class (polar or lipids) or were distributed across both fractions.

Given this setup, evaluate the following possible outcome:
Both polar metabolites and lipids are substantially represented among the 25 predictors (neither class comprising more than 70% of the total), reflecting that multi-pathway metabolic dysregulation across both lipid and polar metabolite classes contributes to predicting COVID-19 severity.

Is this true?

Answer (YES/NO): NO